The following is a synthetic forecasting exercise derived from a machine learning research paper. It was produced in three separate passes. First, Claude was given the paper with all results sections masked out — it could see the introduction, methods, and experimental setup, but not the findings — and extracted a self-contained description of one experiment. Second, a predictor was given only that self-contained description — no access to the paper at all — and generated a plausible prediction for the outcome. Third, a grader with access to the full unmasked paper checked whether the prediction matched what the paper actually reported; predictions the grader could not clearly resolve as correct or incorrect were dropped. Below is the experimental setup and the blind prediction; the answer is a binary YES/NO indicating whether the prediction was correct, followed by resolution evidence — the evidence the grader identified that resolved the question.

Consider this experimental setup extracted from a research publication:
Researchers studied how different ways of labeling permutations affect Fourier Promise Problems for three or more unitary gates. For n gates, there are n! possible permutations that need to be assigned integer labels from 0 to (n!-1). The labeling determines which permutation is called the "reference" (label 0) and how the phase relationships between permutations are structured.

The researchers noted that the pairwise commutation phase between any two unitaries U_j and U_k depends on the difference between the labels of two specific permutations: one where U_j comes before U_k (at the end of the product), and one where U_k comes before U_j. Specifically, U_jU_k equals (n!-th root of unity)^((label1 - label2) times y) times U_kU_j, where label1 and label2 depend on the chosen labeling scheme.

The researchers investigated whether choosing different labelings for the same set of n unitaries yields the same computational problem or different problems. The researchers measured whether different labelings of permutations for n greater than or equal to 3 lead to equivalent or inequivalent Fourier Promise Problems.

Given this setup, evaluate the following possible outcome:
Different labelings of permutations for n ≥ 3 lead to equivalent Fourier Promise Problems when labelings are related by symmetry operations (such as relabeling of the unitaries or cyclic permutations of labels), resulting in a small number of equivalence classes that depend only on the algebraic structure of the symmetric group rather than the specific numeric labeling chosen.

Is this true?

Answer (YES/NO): NO